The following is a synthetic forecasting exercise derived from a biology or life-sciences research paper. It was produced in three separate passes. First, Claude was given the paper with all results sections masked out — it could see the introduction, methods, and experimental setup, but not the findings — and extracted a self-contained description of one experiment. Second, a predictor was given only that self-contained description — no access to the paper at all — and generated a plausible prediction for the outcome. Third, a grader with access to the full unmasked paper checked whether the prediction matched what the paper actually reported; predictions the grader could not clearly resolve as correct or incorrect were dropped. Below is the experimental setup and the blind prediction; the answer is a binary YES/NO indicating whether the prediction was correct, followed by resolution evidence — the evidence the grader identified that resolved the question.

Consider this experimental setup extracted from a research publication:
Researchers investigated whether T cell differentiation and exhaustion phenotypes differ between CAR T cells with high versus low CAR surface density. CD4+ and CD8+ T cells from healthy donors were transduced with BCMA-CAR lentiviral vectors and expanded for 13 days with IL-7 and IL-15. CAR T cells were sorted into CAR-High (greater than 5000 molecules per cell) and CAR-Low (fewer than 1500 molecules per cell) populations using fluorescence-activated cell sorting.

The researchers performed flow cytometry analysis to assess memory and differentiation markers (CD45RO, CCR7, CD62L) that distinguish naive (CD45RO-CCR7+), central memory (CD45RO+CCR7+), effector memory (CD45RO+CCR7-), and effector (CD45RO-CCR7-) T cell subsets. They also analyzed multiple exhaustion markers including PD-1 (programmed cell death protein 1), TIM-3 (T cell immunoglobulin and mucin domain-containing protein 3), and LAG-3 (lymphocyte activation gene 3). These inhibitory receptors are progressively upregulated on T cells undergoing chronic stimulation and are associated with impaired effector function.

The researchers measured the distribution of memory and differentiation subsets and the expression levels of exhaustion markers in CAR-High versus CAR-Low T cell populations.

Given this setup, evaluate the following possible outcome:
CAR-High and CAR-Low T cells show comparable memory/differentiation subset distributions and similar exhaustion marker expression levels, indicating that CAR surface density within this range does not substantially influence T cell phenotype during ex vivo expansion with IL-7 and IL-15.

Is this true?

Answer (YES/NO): NO